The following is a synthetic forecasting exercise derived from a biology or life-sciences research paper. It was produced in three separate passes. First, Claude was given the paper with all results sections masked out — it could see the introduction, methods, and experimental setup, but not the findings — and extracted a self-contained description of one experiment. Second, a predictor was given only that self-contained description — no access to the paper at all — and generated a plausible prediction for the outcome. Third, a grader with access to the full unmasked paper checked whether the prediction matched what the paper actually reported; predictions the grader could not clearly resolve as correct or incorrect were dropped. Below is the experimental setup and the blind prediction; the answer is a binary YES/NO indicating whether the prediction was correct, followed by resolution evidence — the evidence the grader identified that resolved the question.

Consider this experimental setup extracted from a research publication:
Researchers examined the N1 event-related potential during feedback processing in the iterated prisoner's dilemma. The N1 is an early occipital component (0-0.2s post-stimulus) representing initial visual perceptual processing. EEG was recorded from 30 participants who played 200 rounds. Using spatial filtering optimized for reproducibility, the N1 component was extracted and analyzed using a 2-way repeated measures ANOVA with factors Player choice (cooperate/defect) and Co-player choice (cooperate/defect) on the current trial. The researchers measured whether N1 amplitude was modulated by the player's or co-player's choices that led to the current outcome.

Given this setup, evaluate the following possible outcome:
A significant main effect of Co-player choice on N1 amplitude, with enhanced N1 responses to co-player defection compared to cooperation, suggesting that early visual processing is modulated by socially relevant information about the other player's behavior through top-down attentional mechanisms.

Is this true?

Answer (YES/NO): NO